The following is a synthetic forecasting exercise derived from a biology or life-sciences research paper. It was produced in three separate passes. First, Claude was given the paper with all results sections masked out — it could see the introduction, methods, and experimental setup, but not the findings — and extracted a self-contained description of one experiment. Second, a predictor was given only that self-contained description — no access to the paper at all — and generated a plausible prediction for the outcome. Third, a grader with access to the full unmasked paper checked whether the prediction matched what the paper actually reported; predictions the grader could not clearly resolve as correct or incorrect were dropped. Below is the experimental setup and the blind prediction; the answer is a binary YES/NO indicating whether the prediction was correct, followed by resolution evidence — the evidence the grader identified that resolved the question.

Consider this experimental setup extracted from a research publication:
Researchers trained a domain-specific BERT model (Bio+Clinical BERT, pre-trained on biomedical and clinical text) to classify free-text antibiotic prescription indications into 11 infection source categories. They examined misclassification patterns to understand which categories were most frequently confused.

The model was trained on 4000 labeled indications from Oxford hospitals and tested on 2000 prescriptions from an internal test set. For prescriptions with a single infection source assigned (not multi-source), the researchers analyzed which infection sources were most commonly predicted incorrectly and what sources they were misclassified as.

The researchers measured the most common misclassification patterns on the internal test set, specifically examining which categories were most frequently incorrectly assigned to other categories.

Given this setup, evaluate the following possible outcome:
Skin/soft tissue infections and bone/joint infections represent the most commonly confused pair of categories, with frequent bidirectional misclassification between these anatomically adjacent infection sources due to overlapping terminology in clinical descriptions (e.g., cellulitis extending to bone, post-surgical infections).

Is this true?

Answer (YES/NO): NO